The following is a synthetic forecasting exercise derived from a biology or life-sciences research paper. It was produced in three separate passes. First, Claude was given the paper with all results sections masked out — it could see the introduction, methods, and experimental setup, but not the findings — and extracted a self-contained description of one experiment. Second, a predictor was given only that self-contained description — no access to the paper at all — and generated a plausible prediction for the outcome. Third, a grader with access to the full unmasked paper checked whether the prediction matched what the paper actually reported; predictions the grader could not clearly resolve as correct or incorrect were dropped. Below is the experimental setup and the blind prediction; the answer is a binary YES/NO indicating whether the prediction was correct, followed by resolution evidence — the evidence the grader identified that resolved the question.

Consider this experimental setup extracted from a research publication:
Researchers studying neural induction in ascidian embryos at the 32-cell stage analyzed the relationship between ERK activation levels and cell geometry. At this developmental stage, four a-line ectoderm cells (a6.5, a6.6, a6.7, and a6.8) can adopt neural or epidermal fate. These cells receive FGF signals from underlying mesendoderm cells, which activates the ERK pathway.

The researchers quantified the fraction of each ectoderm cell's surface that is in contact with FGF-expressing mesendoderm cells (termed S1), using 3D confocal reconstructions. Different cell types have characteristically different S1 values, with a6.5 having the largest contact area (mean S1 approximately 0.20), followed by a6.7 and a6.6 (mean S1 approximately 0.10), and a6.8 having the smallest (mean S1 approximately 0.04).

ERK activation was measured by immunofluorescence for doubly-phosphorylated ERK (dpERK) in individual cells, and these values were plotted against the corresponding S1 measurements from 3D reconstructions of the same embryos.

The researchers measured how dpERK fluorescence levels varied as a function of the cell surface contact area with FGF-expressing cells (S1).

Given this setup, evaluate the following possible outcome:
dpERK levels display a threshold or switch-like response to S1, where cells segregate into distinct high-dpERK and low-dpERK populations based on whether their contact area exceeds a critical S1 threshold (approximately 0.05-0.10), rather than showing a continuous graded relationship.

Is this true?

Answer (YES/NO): NO